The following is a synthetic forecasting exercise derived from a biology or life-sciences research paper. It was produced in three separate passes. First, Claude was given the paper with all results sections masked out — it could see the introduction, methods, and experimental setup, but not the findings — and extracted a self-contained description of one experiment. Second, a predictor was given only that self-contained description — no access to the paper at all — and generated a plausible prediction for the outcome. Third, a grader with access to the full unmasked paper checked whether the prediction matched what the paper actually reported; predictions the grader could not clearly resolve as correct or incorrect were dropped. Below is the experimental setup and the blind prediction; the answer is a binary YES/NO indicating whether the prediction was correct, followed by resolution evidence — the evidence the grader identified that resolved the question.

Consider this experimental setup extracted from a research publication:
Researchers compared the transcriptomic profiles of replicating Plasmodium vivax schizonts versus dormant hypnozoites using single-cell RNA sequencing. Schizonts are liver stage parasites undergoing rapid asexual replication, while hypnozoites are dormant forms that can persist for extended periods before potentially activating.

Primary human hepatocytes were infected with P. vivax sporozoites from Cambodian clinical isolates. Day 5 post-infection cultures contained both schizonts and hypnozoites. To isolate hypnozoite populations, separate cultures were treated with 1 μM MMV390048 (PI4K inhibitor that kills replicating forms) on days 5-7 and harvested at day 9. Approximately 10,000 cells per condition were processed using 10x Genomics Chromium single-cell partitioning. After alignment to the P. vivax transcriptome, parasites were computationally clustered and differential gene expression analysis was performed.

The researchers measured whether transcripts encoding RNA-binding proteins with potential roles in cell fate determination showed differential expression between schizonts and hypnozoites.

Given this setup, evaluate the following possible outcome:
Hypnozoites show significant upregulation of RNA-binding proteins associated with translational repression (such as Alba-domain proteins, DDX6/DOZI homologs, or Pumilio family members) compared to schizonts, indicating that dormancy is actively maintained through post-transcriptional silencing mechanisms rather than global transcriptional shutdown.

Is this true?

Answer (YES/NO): YES